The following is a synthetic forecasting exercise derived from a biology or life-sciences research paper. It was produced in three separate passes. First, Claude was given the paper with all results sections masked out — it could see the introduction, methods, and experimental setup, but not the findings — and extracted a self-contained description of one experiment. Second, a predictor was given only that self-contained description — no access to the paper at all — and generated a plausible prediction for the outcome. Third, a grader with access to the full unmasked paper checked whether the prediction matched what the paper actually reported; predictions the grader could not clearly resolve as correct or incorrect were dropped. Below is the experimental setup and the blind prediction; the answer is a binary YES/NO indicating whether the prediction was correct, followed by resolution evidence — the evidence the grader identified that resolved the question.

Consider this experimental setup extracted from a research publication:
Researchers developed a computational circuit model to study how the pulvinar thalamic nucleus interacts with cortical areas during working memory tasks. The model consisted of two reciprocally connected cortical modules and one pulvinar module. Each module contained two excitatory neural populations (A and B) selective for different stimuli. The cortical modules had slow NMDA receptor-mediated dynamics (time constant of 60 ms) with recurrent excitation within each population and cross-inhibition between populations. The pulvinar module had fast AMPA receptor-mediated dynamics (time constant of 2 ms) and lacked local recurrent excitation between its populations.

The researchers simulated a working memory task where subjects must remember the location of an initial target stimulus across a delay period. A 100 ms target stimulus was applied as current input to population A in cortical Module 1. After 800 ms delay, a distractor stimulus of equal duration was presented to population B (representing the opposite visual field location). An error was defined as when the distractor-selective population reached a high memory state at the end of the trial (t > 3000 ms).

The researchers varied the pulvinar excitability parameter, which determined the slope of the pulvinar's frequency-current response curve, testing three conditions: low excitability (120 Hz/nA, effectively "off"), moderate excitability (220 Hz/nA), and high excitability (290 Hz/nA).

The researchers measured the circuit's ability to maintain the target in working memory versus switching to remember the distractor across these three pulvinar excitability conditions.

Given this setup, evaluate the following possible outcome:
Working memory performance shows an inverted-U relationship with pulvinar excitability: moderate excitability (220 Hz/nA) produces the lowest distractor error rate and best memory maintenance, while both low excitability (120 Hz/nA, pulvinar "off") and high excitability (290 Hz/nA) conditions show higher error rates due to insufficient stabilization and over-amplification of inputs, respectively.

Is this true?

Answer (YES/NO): NO